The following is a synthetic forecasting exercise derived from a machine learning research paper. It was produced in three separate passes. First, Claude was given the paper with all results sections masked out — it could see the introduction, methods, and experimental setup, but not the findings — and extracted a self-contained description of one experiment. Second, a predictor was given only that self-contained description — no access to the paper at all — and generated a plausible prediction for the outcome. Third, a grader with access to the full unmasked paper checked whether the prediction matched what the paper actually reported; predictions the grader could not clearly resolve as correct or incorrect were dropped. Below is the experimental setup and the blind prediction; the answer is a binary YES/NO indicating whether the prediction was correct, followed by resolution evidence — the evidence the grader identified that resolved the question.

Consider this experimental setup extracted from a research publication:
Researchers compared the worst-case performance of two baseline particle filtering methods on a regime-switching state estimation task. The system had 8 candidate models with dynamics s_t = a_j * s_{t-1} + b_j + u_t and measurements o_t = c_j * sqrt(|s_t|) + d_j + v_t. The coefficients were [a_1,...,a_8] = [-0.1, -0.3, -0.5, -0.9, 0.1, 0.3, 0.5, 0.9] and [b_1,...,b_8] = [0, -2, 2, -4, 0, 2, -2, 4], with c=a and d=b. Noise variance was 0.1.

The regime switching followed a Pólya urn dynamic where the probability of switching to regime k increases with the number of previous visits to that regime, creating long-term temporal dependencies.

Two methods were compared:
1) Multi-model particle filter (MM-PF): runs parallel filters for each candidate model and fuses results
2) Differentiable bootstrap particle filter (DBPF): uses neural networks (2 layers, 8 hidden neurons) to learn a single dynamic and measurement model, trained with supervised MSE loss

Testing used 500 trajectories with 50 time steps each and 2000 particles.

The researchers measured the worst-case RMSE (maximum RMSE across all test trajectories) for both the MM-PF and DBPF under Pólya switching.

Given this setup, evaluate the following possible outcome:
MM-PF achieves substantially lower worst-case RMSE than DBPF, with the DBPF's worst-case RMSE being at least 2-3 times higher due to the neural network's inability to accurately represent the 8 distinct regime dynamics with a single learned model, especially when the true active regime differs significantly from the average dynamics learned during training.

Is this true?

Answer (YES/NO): NO